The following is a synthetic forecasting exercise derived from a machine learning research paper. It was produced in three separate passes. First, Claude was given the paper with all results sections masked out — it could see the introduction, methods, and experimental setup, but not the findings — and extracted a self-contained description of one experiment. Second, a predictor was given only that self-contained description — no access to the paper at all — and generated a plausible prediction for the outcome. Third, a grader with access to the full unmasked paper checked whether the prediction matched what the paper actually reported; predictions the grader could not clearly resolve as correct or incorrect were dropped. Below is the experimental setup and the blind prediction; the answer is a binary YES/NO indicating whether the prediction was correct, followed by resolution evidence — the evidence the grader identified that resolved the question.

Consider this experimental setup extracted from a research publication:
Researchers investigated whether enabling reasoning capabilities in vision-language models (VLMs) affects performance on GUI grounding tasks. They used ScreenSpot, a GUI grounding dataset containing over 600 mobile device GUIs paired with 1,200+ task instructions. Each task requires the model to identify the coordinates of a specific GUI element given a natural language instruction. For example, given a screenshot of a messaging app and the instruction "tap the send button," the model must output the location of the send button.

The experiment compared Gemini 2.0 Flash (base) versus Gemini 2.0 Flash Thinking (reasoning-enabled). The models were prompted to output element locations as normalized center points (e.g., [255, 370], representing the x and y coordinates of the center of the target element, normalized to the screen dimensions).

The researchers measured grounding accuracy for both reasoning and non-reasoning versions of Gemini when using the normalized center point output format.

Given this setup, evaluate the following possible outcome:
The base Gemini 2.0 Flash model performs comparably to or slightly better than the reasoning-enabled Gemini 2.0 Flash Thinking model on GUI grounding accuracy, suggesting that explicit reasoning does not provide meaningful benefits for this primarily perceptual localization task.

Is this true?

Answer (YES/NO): NO